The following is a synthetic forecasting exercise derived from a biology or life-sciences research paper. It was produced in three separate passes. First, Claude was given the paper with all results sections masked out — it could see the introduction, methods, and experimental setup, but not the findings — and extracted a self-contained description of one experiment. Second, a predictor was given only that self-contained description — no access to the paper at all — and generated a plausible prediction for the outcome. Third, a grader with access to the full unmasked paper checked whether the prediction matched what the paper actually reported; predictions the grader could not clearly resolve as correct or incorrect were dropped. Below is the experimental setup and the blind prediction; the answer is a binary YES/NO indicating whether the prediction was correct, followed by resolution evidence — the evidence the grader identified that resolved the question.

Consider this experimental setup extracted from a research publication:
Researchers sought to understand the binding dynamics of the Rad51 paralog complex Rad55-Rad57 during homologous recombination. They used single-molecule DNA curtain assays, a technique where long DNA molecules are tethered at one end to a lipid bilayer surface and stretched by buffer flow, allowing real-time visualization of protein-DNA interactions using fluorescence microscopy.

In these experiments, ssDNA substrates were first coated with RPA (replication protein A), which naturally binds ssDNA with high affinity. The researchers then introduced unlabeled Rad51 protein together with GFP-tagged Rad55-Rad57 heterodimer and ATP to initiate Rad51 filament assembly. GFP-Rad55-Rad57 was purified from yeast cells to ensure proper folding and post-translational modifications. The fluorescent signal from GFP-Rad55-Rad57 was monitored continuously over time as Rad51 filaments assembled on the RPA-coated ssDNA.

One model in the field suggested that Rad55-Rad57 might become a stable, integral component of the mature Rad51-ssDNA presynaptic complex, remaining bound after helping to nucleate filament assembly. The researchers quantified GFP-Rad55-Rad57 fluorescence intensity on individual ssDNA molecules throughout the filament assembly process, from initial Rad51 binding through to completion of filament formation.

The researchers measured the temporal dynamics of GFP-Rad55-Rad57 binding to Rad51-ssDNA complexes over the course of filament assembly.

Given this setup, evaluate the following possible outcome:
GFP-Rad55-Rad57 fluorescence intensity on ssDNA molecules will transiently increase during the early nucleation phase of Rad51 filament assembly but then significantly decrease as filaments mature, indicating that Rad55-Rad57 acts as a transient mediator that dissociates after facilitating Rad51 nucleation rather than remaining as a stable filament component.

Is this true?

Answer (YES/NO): YES